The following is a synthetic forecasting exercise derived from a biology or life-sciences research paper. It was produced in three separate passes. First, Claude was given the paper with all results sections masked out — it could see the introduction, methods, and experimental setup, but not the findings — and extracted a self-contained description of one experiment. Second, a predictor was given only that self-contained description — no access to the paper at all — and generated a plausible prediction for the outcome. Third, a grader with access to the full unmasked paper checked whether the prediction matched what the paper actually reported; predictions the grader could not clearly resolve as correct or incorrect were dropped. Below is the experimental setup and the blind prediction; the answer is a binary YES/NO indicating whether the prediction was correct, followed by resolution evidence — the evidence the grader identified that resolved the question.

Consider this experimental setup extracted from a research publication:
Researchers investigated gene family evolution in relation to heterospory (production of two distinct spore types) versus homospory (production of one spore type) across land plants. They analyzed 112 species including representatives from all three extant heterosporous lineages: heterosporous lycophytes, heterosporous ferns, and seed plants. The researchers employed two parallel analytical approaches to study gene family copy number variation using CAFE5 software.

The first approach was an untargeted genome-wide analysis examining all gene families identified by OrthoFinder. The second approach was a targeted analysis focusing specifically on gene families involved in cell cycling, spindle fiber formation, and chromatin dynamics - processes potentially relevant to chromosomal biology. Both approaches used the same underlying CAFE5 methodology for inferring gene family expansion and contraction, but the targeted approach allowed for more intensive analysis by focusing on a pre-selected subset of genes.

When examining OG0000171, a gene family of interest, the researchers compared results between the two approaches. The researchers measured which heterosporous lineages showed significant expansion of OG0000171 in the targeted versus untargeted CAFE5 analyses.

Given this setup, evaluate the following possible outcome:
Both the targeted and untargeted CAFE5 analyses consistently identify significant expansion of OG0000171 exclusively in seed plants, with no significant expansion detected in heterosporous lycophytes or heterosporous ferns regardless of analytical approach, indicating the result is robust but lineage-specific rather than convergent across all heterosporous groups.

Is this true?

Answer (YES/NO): NO